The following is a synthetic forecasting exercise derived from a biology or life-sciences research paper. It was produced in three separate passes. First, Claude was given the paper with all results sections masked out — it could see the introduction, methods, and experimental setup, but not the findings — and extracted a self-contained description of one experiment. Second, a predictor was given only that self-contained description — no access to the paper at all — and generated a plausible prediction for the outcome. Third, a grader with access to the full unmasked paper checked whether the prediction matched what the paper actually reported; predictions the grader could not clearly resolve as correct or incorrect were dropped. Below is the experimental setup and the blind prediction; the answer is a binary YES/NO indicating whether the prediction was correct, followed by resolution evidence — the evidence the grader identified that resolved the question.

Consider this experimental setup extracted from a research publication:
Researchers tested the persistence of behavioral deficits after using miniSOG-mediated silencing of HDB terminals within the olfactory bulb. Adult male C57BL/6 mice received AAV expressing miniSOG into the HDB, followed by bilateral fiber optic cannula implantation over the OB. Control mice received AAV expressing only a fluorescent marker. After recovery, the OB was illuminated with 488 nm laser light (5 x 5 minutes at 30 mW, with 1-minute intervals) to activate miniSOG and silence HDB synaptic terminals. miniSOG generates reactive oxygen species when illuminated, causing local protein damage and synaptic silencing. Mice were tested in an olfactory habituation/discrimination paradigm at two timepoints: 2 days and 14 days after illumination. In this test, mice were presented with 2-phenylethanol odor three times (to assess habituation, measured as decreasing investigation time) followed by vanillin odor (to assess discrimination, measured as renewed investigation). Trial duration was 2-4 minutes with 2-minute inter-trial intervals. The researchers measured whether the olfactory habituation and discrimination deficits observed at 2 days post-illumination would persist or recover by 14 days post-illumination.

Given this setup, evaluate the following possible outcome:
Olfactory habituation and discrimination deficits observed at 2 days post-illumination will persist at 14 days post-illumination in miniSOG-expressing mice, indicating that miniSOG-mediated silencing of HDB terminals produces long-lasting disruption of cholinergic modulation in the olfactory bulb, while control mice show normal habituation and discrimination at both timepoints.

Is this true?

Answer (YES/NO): NO